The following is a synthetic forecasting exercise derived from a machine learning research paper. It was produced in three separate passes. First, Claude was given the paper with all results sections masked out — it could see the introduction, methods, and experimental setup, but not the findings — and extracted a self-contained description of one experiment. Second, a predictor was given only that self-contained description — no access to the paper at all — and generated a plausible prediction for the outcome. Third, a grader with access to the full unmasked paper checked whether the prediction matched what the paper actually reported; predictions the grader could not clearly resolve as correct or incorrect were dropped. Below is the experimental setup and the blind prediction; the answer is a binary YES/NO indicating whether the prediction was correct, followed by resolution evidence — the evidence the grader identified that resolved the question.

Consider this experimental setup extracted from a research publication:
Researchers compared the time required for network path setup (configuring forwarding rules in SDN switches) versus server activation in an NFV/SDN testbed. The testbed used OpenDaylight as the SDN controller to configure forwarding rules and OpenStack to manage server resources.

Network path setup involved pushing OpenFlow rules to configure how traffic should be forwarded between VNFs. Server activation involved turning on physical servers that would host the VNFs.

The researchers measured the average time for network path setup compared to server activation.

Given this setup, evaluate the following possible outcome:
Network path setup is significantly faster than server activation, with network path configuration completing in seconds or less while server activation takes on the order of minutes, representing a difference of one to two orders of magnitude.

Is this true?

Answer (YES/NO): NO